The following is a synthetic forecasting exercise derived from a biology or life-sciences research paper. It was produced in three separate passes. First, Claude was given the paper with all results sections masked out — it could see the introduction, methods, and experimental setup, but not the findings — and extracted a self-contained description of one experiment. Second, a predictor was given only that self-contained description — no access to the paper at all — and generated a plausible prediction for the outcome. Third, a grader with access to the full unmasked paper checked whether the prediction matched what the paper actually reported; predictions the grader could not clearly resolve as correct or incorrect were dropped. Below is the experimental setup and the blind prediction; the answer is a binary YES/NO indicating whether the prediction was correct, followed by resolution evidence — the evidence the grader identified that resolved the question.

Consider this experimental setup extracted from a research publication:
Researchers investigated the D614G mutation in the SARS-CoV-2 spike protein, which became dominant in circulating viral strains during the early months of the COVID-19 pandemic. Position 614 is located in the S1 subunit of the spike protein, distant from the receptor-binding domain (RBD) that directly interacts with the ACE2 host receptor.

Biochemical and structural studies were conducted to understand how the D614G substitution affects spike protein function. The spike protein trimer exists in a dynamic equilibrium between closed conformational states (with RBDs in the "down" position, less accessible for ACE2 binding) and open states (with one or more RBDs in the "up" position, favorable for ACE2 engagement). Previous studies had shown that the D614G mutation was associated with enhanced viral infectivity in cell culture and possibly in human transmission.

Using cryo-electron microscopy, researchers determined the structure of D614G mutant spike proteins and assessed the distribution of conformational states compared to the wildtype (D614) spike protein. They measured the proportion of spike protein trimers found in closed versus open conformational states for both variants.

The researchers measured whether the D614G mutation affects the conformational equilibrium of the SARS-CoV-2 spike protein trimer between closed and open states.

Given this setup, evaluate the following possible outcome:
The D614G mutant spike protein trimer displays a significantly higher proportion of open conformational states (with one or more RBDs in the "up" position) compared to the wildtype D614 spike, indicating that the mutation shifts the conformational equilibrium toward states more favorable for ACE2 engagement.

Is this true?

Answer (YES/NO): YES